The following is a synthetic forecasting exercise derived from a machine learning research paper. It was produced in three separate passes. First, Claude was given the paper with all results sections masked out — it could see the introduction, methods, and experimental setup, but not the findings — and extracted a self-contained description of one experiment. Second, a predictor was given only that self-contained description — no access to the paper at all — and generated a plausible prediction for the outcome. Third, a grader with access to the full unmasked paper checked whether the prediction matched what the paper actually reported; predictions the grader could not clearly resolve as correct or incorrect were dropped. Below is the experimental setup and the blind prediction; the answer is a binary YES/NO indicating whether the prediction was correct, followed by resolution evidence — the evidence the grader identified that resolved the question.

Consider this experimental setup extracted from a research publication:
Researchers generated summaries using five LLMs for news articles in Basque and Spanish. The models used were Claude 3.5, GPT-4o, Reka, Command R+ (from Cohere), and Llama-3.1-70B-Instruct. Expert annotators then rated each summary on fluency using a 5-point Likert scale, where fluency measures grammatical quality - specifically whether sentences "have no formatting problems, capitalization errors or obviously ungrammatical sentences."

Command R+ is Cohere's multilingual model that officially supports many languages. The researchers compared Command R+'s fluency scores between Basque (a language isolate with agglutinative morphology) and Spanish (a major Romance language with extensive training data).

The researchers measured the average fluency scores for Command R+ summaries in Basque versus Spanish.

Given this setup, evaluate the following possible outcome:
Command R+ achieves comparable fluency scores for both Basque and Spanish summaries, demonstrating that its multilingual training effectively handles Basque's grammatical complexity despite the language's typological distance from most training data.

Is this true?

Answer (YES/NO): NO